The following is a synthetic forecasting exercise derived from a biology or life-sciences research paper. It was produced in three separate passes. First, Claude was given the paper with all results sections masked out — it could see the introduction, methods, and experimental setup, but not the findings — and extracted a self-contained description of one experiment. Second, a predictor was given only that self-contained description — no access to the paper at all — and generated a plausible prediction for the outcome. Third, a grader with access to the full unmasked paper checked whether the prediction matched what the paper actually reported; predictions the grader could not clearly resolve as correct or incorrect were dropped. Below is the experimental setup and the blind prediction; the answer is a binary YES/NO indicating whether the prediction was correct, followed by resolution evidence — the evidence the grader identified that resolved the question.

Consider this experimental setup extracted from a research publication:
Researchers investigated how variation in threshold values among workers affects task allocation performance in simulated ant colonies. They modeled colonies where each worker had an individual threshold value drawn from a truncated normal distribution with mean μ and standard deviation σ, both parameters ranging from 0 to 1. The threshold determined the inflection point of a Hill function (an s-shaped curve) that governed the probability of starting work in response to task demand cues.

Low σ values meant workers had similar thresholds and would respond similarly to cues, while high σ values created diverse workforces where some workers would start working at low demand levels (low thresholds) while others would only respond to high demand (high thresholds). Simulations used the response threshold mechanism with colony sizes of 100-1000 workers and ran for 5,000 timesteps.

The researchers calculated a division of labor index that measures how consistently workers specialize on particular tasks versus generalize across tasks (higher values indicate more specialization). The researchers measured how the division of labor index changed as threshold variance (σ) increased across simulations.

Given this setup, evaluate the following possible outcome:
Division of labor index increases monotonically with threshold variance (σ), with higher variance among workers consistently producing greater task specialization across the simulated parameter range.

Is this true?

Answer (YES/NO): YES